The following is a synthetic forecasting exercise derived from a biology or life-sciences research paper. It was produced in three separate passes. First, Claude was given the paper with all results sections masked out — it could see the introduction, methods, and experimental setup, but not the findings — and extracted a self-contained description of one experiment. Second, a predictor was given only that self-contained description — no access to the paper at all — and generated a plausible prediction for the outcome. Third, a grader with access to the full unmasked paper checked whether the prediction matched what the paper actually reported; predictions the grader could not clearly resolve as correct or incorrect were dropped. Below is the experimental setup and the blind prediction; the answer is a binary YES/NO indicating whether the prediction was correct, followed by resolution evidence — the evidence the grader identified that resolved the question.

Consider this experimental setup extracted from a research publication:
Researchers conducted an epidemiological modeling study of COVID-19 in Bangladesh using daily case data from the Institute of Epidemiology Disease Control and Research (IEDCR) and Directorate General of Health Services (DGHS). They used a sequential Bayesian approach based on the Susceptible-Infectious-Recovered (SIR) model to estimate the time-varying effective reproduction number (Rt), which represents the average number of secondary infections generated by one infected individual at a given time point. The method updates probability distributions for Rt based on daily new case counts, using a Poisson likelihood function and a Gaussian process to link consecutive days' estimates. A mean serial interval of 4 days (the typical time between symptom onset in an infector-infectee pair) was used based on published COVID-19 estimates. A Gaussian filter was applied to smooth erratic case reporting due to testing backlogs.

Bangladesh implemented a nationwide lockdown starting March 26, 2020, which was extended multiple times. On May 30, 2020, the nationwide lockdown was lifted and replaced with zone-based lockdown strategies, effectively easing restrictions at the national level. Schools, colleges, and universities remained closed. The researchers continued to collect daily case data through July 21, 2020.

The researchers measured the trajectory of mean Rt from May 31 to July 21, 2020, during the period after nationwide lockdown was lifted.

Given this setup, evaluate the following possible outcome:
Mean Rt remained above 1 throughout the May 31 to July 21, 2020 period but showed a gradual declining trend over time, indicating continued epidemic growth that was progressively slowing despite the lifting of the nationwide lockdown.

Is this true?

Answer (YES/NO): NO